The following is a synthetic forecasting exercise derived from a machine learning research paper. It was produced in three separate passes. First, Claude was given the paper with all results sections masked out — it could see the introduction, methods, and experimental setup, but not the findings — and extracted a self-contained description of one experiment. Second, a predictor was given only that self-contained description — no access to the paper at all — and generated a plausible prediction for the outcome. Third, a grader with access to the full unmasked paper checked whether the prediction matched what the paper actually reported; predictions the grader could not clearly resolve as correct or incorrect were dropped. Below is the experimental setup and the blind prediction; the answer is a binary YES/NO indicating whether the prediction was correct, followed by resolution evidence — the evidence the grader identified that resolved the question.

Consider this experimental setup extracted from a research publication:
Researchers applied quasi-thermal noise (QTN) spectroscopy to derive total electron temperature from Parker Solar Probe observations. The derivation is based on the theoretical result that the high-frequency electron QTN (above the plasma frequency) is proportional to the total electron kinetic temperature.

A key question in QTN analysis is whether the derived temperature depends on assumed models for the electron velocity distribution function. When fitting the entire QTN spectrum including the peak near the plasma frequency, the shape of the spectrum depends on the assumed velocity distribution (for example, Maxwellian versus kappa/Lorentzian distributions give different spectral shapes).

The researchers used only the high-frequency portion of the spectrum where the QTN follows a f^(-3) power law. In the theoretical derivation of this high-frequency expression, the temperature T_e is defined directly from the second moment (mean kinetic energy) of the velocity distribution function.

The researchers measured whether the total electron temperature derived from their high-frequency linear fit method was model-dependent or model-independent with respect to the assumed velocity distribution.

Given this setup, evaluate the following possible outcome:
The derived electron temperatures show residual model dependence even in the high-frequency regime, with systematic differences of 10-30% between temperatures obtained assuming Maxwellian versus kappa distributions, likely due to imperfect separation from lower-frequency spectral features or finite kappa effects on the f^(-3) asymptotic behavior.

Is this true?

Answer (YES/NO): NO